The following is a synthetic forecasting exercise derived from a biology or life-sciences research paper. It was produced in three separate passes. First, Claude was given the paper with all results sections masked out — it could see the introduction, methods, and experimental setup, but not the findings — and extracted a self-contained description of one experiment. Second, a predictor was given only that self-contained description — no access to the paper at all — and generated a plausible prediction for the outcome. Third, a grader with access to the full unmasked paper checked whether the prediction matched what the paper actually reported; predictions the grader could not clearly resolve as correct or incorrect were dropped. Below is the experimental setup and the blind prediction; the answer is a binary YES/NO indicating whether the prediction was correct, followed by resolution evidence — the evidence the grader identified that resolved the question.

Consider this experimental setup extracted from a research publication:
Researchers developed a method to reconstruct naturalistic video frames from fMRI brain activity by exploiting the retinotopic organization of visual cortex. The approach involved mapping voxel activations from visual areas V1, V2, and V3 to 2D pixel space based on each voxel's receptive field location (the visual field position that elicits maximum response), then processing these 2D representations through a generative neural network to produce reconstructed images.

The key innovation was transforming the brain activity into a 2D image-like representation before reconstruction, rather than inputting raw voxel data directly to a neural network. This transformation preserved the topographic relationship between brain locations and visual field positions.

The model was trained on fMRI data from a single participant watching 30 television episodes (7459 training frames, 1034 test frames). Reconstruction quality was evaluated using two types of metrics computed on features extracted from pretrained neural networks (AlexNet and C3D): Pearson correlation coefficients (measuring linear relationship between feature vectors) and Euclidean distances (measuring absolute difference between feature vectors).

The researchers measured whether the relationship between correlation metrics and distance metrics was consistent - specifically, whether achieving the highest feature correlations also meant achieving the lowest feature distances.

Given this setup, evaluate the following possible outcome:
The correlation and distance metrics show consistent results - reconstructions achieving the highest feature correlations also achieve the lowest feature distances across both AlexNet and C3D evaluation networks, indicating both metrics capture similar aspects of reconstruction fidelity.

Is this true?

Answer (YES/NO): NO